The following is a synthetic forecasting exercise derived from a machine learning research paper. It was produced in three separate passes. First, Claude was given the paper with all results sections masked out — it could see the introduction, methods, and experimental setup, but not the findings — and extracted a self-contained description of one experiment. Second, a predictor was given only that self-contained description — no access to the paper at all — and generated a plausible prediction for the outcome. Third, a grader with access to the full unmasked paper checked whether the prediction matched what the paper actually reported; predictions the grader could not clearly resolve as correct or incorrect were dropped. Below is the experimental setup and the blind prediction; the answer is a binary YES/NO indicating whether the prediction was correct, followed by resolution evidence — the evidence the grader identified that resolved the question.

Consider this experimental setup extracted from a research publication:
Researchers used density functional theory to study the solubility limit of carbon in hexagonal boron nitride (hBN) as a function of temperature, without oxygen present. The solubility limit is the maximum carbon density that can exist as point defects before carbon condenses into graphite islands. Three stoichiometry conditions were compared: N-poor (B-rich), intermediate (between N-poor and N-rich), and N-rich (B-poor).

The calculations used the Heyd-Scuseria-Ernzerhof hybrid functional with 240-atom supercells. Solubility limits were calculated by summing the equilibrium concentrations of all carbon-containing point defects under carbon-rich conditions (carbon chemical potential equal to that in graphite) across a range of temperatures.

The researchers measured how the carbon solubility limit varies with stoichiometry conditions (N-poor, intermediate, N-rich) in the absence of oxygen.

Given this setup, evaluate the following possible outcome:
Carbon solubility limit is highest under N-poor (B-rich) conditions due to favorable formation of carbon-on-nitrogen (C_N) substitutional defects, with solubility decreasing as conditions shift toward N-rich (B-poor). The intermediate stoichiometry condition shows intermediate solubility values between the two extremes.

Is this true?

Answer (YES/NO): NO